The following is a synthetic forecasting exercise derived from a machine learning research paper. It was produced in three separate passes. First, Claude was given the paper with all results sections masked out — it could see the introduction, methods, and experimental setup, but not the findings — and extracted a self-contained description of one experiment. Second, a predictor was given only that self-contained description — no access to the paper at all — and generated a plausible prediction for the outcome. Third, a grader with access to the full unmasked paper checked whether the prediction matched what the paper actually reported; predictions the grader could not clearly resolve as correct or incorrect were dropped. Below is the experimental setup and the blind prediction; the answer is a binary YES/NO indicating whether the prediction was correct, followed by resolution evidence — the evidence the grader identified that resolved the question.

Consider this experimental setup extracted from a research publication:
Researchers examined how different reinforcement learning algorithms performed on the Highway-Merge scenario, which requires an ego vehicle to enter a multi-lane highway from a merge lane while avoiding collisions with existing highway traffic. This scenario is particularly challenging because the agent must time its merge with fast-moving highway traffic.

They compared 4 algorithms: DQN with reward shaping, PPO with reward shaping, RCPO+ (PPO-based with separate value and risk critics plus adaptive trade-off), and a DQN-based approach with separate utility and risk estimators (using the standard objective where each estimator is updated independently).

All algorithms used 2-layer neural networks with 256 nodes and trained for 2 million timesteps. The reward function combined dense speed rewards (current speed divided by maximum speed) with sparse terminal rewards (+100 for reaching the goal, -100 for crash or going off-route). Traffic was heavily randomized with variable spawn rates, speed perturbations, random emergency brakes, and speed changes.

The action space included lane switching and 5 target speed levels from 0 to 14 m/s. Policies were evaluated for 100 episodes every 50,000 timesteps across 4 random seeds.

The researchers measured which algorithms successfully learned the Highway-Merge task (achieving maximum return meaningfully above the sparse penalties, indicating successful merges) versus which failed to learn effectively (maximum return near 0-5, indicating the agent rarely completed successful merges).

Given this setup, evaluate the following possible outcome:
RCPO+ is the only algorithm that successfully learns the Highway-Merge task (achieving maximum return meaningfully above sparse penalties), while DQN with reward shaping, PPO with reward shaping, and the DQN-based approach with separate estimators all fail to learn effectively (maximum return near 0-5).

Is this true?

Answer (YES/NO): NO